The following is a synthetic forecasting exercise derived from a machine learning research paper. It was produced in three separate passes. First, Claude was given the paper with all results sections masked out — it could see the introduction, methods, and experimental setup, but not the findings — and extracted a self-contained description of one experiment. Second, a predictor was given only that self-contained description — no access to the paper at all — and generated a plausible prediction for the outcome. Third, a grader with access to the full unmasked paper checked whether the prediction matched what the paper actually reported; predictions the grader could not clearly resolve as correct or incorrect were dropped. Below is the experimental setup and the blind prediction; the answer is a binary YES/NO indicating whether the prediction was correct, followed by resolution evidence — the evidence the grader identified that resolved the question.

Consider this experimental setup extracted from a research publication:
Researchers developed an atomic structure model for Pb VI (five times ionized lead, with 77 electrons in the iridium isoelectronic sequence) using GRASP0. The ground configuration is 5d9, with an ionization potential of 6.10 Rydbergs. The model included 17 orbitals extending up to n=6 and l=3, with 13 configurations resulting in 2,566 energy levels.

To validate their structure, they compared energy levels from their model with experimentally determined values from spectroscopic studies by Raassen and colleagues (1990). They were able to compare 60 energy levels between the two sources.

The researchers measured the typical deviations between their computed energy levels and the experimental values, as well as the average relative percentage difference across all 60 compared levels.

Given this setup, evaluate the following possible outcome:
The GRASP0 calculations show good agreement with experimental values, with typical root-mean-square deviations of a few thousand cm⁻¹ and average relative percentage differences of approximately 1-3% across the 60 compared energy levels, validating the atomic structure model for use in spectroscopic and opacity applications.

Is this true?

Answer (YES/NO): NO